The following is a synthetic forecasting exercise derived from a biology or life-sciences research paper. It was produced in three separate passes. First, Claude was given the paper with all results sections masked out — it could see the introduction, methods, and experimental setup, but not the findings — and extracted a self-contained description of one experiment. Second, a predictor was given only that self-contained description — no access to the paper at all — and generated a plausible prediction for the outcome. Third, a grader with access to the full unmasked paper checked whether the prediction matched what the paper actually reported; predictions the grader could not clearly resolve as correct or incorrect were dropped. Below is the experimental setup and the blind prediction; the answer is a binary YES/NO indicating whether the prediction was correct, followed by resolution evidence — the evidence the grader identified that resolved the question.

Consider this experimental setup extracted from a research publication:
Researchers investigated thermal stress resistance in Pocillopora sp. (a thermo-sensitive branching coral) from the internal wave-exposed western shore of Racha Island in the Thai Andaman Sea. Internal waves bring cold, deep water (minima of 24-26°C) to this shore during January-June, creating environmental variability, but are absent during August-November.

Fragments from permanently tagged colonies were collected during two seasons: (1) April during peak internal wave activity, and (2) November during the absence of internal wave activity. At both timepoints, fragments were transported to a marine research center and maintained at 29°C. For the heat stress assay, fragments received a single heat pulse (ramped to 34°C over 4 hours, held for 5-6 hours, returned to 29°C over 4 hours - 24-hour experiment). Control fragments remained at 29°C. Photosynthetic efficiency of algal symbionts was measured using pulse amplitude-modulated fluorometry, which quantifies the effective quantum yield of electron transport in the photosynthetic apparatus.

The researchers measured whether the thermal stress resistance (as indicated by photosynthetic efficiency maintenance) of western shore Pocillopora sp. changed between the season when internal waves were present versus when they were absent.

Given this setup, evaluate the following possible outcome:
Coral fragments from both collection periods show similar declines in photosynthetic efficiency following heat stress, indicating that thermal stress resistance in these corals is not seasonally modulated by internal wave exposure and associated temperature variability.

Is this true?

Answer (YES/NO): NO